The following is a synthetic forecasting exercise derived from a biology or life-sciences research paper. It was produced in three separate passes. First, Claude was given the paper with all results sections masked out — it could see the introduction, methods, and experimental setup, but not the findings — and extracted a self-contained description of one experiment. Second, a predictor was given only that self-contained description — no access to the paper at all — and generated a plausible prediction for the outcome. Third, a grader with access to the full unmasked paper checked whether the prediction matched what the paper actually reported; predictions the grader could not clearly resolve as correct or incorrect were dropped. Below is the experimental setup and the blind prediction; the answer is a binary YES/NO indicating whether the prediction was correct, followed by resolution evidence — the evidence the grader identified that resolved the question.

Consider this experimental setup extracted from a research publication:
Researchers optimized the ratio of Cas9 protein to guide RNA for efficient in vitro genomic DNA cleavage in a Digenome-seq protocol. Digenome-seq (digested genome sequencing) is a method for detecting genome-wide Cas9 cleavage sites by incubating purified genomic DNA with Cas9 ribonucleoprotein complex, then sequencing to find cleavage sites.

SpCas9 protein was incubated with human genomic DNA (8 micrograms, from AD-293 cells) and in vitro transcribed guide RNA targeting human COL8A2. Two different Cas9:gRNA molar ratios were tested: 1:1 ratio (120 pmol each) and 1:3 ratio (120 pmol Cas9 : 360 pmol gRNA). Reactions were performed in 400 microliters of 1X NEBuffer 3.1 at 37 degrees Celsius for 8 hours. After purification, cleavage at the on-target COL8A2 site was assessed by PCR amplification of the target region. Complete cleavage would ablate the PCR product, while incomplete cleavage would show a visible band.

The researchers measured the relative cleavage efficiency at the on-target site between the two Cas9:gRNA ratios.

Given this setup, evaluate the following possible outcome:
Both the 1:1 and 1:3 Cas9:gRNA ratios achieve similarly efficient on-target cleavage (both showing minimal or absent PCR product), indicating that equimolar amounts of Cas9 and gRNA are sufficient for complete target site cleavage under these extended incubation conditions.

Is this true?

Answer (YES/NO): NO